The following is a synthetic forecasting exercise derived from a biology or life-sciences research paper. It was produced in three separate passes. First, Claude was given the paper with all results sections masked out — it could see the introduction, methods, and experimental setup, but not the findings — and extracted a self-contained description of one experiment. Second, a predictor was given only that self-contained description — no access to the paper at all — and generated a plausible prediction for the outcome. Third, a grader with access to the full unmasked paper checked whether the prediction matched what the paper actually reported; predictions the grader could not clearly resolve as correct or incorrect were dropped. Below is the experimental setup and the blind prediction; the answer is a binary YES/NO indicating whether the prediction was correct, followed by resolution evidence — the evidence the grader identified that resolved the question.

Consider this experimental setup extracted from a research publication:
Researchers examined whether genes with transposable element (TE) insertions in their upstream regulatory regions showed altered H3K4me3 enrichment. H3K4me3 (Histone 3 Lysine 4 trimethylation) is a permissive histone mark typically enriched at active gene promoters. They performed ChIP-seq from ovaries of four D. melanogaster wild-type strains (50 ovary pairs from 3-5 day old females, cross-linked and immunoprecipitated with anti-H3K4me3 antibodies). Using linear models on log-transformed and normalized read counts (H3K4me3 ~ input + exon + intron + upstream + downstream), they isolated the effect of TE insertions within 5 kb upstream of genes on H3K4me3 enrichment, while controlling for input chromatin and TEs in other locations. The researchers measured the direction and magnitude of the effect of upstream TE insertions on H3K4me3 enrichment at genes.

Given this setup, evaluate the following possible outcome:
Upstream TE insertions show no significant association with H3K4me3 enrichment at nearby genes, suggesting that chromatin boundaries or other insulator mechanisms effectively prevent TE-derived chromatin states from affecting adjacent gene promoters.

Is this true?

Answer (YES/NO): YES